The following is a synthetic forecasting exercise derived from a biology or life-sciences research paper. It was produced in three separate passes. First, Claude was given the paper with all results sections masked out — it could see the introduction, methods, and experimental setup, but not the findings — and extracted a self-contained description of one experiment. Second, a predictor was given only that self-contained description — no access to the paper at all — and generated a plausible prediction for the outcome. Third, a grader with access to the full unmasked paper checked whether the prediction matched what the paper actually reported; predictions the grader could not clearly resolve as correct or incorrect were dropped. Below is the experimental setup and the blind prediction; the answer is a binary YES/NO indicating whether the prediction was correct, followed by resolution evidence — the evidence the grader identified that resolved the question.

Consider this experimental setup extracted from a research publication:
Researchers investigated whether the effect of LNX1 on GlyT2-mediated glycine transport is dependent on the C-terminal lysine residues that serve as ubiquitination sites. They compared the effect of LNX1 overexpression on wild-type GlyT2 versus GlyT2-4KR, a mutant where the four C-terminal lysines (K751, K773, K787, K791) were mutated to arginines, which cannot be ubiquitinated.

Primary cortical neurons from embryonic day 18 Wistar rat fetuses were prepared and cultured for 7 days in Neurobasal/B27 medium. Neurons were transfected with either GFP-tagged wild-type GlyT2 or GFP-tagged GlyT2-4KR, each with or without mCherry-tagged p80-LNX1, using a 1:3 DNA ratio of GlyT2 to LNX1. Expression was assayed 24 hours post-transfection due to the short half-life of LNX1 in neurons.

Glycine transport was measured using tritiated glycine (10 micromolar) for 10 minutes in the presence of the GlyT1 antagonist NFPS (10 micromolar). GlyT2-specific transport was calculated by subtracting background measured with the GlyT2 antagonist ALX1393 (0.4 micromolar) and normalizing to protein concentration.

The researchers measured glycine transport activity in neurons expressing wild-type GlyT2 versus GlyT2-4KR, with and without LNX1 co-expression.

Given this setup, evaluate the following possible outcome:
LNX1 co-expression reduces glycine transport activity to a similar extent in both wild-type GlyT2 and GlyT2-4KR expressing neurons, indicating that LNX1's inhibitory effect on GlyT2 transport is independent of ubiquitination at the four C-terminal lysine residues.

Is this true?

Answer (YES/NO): NO